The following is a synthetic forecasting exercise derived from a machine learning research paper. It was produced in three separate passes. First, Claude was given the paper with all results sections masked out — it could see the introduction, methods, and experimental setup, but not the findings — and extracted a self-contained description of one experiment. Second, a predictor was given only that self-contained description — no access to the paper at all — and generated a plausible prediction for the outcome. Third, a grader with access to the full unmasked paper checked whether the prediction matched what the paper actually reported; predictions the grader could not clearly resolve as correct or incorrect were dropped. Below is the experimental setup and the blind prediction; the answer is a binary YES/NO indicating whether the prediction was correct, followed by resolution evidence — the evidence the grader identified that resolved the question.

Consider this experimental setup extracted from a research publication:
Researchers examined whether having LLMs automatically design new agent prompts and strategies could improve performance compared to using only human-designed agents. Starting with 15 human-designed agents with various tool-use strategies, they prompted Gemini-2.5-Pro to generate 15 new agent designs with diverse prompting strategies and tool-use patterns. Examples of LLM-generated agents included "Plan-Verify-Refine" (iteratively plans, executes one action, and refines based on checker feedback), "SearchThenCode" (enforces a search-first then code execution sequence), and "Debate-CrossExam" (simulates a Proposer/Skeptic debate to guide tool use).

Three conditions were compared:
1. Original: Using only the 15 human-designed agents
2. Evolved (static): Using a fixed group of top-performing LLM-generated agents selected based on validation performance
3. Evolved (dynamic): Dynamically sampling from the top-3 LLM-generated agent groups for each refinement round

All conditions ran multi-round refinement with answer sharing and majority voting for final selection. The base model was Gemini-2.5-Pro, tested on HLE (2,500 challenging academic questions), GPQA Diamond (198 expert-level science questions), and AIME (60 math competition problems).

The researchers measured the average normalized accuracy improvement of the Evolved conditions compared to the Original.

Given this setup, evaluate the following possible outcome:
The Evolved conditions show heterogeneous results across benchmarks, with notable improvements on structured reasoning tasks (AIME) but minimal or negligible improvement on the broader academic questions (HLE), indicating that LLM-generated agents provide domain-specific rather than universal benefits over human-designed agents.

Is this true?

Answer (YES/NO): NO